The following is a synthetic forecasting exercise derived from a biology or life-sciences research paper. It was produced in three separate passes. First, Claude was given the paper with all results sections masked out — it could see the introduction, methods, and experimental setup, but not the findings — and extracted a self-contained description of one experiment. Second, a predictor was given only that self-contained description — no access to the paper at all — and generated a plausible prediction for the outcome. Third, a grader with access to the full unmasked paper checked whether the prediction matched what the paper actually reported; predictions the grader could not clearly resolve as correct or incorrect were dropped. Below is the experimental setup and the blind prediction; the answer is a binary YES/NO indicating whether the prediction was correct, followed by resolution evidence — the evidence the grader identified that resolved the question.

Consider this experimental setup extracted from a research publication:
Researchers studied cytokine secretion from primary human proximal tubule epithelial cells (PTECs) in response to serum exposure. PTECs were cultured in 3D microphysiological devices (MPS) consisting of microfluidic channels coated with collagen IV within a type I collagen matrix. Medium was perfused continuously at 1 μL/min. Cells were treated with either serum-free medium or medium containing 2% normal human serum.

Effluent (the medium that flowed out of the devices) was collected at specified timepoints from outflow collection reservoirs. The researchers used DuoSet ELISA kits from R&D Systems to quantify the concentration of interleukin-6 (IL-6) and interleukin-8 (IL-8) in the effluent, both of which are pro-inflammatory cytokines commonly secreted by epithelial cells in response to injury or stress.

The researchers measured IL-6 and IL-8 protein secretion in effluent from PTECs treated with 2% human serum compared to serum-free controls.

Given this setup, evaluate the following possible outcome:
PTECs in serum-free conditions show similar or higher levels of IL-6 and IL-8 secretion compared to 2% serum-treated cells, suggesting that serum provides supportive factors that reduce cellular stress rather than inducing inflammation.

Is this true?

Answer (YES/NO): NO